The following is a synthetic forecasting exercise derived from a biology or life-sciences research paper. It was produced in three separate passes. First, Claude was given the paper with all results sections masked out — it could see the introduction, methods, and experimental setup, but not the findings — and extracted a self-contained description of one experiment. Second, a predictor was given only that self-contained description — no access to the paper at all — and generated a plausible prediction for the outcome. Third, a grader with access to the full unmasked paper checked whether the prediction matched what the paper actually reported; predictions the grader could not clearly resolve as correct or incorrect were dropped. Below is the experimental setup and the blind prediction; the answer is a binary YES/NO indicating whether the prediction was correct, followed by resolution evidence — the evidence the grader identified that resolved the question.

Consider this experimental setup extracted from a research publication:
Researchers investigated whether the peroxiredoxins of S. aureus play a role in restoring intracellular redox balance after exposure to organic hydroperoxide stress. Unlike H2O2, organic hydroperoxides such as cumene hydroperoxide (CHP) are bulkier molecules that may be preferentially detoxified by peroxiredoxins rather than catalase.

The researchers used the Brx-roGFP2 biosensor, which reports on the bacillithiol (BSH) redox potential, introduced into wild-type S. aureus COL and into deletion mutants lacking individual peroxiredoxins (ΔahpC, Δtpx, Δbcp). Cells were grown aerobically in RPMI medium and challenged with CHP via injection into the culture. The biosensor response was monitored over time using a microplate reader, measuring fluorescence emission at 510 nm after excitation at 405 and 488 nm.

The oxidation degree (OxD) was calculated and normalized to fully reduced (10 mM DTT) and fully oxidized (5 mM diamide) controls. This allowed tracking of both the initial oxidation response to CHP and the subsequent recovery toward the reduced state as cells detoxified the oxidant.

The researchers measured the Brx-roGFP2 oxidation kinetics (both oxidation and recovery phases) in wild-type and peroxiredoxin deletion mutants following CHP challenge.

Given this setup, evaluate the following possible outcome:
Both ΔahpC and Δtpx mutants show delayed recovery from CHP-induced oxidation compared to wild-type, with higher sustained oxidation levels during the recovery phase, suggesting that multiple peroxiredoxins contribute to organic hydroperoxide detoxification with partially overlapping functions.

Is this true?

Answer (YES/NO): YES